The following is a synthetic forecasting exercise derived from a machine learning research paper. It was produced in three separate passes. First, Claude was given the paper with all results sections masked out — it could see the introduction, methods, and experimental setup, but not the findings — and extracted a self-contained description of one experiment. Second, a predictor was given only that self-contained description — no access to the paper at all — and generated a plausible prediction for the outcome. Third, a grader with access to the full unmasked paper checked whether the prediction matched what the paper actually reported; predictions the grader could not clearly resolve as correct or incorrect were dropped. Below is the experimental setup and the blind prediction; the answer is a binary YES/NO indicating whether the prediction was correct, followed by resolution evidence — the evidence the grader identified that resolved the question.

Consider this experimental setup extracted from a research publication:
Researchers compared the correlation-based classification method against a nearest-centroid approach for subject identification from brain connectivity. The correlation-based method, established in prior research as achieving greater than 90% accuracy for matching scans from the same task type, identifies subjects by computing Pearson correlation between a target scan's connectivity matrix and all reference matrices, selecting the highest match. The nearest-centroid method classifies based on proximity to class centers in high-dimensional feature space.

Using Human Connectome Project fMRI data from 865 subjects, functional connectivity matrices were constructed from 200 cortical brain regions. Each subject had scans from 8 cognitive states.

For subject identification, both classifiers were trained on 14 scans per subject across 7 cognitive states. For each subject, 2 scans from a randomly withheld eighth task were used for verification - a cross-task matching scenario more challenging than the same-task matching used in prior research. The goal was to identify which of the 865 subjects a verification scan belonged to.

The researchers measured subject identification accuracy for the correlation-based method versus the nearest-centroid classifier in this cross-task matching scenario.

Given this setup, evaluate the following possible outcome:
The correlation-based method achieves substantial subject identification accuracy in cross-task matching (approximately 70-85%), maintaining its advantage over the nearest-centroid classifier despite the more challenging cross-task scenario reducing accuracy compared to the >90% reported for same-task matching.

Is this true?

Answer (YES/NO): NO